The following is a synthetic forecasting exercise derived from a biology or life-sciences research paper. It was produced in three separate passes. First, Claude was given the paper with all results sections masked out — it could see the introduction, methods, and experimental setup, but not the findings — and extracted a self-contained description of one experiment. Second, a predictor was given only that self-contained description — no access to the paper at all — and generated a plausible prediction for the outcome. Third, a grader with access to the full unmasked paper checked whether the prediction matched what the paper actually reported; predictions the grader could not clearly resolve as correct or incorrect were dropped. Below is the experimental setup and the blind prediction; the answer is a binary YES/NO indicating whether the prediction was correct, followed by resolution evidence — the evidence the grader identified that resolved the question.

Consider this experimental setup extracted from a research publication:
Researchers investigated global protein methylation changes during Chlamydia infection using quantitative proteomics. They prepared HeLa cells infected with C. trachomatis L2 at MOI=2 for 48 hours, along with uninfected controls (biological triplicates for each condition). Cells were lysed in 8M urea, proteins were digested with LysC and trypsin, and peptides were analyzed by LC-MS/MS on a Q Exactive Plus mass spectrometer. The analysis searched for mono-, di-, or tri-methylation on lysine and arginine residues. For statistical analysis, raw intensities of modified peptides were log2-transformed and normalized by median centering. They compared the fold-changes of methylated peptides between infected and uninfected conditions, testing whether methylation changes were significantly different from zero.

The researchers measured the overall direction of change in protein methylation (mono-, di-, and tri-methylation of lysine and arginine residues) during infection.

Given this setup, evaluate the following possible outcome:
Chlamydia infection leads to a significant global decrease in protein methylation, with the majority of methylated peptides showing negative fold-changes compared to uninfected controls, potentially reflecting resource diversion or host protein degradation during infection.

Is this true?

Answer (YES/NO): NO